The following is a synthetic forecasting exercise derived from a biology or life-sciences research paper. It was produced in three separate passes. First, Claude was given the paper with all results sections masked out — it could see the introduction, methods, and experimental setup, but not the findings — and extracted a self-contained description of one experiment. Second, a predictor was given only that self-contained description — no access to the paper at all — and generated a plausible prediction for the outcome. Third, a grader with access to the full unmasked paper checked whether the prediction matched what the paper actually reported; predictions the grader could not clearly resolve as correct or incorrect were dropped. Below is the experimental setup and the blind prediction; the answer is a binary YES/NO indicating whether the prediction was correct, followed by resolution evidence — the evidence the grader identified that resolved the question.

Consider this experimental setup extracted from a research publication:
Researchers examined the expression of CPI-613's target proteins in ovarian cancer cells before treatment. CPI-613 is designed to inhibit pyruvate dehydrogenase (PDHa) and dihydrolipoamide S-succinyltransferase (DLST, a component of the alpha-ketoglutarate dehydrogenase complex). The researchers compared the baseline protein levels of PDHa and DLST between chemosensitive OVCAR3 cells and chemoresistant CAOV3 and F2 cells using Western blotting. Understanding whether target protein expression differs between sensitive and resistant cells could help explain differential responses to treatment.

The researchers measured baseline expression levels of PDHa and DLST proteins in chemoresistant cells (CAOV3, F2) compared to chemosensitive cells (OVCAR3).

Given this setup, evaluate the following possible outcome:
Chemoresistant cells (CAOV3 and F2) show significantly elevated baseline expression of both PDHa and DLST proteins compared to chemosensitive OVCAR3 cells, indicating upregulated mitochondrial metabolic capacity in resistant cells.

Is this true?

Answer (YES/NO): YES